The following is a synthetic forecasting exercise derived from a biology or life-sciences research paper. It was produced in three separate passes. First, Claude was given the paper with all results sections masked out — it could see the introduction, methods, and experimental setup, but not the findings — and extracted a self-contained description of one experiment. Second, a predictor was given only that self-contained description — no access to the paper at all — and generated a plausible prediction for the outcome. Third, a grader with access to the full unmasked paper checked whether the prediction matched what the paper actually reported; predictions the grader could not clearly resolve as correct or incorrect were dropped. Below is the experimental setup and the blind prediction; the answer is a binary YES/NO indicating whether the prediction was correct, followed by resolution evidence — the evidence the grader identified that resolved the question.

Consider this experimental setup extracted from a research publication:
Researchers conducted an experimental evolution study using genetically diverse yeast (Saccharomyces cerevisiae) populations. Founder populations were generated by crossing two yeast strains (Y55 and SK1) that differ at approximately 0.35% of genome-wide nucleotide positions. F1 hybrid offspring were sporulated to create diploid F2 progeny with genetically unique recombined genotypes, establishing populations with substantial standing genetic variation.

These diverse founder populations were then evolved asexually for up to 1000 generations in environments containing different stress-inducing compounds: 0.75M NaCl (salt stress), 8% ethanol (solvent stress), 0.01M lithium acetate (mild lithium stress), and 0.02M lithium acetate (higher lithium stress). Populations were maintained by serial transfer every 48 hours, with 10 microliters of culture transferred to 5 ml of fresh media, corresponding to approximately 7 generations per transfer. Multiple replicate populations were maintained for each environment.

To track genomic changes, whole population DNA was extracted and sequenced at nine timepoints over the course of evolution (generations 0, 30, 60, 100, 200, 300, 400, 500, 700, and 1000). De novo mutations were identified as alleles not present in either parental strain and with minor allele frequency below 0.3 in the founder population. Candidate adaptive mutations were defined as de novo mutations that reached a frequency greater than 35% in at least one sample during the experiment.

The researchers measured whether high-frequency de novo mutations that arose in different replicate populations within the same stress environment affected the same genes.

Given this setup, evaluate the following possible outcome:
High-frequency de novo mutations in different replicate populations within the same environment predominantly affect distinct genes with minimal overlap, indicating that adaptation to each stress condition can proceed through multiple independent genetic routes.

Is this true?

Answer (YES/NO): NO